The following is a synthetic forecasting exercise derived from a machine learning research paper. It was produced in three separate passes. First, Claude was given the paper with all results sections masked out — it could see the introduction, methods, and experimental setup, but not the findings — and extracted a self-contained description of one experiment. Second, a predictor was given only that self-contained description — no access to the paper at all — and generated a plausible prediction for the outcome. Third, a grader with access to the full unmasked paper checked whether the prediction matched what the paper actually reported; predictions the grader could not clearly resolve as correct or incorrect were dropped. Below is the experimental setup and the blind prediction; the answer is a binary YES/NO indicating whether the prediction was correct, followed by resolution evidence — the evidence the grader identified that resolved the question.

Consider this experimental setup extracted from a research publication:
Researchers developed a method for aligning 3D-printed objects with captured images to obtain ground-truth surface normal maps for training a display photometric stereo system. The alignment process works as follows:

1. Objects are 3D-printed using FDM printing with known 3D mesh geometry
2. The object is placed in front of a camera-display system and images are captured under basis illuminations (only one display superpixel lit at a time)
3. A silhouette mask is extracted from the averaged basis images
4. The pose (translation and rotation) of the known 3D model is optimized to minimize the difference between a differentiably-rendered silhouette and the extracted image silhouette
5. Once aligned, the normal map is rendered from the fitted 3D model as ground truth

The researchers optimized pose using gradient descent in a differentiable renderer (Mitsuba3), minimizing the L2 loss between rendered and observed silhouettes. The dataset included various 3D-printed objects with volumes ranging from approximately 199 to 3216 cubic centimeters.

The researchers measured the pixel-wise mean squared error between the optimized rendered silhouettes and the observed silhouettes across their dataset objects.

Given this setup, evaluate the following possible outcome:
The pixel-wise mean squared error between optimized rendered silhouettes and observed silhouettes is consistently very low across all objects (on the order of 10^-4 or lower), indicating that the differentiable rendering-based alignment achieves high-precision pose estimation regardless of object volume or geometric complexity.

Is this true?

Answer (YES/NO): NO